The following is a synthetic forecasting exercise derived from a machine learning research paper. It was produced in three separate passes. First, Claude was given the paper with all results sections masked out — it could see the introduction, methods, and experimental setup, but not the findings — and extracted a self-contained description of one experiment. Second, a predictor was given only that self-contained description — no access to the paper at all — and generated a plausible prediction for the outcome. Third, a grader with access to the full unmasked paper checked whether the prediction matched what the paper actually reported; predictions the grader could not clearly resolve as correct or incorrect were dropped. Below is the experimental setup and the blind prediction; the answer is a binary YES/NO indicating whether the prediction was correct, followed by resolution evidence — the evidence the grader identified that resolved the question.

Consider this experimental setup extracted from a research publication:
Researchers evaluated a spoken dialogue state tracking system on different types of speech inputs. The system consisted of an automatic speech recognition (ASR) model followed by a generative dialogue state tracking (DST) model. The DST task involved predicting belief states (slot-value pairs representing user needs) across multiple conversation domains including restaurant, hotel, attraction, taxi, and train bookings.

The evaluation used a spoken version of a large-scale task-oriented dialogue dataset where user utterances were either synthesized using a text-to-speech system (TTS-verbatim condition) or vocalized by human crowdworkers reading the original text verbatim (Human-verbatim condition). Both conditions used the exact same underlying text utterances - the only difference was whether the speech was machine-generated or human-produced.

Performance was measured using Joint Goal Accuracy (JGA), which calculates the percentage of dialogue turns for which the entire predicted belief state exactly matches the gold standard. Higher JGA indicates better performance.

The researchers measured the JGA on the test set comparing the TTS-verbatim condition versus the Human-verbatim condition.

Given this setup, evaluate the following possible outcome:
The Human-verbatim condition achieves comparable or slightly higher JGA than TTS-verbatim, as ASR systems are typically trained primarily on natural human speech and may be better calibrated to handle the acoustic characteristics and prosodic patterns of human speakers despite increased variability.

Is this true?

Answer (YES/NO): NO